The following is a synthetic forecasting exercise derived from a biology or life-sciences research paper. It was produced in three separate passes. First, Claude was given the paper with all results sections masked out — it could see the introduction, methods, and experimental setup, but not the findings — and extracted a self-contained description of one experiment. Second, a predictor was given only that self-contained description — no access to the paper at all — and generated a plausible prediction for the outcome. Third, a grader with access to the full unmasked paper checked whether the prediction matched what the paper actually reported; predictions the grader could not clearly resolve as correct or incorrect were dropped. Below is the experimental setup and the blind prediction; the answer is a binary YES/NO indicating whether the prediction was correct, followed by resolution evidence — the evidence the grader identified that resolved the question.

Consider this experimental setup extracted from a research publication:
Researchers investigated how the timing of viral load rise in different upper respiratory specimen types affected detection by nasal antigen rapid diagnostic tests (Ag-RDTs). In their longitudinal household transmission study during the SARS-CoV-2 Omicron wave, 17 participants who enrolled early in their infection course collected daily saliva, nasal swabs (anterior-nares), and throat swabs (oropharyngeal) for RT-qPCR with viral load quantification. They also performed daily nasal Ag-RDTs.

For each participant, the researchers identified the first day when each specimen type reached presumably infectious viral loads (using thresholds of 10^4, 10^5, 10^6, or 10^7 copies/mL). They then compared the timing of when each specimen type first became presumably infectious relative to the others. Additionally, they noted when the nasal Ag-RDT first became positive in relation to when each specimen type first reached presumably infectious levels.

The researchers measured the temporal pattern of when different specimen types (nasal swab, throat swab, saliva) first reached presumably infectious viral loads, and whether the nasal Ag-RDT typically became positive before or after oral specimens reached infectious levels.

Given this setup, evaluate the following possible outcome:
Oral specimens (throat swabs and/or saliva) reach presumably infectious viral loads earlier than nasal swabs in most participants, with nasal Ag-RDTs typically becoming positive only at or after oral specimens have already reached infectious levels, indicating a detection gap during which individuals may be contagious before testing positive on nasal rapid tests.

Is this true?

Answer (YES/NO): YES